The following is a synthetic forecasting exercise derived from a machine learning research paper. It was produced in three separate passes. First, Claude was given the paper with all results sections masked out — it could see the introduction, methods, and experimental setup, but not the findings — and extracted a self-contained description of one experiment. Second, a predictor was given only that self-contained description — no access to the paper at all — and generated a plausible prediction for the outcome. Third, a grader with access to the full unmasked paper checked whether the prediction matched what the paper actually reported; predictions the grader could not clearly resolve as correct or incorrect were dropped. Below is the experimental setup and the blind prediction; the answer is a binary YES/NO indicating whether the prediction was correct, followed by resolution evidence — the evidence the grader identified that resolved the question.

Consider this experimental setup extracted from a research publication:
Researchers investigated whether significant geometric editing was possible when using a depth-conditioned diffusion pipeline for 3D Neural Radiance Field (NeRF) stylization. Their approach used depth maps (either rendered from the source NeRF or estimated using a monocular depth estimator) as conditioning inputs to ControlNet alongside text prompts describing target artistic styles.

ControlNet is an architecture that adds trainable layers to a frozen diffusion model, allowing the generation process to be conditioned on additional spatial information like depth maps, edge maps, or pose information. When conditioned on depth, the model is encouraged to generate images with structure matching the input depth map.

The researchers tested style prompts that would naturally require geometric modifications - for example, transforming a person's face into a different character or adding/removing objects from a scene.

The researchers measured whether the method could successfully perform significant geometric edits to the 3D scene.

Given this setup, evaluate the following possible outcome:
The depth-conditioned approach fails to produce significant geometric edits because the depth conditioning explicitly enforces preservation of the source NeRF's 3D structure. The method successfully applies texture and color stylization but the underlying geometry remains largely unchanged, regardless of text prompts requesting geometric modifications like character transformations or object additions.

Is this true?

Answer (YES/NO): YES